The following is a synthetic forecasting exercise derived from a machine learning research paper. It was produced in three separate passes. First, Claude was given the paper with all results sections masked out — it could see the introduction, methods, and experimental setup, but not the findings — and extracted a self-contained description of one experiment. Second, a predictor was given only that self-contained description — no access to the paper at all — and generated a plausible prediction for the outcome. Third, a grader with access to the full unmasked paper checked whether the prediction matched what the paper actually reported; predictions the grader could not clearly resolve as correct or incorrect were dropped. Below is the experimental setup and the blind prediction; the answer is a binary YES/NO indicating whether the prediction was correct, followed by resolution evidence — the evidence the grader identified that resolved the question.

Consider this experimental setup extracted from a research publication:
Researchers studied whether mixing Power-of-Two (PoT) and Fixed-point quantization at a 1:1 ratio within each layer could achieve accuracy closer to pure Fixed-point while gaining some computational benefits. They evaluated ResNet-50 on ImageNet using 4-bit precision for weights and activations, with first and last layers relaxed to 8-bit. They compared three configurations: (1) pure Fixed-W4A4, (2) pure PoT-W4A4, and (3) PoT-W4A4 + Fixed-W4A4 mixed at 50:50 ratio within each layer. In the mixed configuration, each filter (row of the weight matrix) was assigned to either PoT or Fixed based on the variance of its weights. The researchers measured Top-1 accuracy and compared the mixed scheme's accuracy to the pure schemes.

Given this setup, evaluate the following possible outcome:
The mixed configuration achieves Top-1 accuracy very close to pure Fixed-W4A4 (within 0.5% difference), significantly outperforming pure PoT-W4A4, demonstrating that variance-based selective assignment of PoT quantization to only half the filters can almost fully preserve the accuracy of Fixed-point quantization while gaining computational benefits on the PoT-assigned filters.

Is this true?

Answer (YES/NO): YES